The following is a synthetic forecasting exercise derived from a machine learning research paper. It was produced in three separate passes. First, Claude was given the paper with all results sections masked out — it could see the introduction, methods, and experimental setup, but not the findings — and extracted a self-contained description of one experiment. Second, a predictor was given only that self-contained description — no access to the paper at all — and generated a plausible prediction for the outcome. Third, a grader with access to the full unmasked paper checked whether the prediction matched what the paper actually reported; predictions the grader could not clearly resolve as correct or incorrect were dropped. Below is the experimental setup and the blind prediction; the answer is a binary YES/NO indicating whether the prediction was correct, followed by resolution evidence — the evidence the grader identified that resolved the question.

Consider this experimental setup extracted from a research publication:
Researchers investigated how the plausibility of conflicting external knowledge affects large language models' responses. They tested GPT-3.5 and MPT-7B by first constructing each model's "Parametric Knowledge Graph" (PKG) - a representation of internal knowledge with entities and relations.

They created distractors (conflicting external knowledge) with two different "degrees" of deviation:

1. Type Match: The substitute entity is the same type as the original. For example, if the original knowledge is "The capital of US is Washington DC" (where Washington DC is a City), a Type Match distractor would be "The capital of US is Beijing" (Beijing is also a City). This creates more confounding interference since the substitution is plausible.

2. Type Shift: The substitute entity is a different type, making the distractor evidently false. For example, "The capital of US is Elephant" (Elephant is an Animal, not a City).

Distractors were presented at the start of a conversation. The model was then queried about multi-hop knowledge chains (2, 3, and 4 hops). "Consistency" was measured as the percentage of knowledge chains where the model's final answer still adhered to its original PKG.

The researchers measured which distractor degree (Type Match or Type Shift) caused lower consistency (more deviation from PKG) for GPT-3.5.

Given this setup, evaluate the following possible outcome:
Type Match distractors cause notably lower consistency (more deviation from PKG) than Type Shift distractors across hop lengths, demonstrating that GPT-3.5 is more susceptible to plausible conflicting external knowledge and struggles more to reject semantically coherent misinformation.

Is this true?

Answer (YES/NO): YES